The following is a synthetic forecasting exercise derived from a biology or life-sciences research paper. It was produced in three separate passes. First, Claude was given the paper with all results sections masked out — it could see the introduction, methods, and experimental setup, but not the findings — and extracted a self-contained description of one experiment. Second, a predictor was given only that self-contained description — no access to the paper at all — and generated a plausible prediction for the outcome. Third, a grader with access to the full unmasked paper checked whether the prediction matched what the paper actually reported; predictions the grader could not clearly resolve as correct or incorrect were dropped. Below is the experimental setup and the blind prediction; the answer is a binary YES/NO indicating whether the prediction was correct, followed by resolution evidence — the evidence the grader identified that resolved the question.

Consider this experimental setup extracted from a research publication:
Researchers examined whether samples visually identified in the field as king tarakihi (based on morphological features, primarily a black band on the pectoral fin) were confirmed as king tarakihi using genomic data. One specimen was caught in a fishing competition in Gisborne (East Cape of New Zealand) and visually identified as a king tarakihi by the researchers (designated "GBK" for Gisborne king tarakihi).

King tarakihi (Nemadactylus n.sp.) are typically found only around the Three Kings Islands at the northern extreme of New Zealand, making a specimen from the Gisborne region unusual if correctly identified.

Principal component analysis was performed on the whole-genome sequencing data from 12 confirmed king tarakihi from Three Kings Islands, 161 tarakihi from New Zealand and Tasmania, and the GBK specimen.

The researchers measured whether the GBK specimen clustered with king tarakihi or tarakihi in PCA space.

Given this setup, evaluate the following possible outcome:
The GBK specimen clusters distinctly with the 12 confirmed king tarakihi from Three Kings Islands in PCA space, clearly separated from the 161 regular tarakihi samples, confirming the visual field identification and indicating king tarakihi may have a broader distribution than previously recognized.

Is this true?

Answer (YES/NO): NO